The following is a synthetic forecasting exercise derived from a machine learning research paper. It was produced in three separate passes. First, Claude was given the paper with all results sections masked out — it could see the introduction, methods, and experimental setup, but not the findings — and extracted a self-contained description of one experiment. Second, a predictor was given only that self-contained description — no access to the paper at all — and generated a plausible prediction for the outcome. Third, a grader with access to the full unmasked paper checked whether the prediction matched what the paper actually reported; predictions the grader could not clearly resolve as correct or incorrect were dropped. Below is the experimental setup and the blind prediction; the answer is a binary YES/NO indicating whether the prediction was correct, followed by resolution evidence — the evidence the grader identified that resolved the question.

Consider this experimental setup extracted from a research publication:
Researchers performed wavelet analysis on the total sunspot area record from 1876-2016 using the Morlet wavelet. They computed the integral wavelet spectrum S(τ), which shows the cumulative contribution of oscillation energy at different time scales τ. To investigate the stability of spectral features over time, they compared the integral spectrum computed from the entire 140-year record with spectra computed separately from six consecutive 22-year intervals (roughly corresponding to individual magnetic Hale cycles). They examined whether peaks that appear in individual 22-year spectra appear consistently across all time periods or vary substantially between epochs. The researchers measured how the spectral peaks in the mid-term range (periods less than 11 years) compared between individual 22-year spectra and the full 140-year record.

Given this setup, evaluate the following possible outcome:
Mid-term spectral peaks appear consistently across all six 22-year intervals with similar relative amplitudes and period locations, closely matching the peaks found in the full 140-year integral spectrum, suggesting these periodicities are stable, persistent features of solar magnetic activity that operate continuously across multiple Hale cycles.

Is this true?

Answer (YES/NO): NO